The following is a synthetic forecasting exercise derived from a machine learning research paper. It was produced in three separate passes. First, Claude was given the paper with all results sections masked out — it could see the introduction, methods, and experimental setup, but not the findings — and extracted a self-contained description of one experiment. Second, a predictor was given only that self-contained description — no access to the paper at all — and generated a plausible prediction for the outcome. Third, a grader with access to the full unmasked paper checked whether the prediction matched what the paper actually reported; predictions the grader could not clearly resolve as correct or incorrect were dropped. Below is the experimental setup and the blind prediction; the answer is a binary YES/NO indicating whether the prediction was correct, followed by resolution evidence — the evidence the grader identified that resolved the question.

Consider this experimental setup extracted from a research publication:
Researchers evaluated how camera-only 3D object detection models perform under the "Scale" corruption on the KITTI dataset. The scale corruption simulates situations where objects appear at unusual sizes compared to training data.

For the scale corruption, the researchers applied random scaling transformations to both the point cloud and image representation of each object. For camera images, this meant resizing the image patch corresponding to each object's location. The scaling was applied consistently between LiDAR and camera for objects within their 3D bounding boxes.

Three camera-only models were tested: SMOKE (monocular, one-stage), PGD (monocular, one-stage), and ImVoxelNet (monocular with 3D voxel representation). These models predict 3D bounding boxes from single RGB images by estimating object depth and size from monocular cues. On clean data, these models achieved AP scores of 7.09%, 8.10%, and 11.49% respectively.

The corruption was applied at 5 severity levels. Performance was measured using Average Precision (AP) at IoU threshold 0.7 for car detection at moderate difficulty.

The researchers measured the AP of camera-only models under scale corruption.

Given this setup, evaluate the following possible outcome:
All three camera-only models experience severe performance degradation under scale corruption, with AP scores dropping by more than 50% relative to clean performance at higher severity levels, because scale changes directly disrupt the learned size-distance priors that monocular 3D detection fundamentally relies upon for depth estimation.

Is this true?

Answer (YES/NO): YES